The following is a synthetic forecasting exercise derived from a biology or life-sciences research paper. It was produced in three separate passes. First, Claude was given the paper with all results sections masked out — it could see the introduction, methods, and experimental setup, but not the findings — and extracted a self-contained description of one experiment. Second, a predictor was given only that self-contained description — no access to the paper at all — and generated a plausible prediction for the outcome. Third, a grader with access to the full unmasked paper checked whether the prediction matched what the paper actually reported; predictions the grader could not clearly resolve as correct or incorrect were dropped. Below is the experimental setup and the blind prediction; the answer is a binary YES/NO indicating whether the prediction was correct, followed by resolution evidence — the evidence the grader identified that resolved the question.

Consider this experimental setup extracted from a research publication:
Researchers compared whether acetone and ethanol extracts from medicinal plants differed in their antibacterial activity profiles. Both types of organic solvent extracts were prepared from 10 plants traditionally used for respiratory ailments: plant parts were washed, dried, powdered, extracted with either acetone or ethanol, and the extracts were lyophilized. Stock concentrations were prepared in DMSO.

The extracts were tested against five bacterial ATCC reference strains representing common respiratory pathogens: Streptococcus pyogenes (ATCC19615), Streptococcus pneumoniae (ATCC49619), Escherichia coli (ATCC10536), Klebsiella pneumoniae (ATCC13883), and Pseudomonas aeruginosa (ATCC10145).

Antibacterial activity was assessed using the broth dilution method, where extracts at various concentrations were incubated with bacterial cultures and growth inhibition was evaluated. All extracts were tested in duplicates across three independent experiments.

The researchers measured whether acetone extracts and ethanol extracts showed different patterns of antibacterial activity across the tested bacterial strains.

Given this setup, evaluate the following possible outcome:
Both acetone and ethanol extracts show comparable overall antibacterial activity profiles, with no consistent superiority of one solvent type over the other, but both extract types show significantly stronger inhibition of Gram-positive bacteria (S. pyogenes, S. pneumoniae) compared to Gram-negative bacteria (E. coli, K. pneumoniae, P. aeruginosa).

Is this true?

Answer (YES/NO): YES